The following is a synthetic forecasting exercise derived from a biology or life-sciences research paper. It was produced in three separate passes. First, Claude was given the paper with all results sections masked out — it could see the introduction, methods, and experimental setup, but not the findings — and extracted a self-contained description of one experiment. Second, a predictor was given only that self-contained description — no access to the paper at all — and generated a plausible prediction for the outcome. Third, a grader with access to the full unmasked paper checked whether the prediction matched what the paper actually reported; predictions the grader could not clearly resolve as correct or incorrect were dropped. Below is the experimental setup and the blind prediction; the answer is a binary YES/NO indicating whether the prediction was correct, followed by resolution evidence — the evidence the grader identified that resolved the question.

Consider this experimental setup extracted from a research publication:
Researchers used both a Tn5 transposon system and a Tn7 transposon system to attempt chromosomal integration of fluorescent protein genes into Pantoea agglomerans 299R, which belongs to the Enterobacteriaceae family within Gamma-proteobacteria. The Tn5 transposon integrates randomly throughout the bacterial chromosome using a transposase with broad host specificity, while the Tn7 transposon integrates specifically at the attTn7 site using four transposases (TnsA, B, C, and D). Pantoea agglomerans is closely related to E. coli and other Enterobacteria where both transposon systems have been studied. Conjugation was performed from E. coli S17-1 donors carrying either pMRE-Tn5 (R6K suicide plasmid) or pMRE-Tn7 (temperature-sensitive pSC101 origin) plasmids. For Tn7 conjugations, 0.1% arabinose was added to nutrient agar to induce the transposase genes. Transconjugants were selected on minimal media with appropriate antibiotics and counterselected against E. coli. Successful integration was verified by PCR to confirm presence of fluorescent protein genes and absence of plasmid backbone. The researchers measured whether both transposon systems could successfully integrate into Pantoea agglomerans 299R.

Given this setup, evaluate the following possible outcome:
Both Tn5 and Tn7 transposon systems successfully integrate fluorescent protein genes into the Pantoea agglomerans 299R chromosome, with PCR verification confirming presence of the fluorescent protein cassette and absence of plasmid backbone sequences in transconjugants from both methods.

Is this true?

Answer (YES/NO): YES